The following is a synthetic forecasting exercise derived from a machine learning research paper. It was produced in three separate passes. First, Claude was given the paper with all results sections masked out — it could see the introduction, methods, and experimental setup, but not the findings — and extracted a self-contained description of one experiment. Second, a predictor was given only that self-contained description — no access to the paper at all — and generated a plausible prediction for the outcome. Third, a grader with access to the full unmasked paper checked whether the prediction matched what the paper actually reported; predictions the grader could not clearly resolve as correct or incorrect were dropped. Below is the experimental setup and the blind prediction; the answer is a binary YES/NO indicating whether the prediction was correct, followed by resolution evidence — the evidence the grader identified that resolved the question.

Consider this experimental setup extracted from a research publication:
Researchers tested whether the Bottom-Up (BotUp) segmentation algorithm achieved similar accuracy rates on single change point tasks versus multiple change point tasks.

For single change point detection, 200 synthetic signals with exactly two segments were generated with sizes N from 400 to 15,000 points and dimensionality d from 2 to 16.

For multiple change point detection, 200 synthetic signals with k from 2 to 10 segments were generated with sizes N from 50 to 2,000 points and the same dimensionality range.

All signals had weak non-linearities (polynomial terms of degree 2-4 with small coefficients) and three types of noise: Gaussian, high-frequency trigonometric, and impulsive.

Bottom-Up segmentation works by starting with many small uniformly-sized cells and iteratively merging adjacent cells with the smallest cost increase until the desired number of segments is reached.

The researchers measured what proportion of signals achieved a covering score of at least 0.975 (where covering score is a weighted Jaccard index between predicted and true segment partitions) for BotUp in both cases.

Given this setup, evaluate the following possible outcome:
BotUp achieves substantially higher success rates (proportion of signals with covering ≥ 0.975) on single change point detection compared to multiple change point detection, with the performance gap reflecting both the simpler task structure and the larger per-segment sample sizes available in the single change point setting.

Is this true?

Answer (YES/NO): NO